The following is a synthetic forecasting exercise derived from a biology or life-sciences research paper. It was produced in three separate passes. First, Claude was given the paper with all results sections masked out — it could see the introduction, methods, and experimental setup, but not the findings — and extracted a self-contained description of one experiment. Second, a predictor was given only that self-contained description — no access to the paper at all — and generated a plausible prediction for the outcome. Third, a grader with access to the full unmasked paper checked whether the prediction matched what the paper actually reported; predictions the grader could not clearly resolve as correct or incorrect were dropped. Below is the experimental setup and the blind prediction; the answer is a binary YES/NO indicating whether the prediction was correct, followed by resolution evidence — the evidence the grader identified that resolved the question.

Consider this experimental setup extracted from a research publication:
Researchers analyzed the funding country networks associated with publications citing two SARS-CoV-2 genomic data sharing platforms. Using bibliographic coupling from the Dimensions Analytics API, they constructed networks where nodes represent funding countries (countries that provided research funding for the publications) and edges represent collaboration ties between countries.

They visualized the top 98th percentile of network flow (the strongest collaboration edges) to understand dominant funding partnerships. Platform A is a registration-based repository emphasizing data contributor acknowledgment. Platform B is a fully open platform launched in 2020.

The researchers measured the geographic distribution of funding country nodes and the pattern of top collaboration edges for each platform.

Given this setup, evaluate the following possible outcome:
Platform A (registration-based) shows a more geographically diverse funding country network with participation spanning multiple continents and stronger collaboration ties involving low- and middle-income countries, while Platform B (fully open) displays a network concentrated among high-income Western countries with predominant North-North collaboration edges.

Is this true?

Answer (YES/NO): NO